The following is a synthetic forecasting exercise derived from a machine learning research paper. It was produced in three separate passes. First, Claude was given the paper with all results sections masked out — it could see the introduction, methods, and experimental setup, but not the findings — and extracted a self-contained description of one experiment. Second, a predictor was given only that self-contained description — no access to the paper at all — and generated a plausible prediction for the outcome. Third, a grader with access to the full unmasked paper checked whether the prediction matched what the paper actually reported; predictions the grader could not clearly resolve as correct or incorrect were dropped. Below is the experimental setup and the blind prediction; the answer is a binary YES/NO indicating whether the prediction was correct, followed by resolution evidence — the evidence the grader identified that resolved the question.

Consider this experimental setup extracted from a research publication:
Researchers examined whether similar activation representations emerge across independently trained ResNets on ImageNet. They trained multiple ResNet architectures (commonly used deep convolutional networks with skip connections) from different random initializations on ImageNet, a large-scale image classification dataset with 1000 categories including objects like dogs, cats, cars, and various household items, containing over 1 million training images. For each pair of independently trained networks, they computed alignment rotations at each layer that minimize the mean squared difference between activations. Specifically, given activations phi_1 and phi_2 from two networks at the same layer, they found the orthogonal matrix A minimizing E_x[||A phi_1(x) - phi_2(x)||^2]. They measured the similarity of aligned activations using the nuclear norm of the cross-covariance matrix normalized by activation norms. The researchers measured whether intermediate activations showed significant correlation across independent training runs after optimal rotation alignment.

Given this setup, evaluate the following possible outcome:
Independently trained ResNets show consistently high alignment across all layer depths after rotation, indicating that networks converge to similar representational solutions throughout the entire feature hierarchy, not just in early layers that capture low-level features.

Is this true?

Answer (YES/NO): NO